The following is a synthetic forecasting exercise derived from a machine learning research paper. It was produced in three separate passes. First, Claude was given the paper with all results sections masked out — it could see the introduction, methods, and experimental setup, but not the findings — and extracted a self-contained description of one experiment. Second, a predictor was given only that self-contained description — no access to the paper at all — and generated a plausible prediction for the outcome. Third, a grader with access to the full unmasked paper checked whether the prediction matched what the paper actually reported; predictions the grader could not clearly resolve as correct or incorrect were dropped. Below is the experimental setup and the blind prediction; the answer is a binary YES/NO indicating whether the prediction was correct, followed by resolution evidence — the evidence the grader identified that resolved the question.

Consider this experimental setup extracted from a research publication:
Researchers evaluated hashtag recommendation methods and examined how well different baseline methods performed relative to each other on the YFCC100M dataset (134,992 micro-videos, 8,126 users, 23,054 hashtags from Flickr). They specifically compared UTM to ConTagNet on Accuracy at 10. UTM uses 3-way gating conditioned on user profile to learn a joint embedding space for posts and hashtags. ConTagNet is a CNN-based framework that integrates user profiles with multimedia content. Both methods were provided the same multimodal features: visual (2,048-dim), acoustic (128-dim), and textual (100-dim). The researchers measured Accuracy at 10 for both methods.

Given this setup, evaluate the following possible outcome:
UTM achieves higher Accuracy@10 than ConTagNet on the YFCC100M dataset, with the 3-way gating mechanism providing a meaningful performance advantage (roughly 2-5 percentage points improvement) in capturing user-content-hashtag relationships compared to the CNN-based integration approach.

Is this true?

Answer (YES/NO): NO